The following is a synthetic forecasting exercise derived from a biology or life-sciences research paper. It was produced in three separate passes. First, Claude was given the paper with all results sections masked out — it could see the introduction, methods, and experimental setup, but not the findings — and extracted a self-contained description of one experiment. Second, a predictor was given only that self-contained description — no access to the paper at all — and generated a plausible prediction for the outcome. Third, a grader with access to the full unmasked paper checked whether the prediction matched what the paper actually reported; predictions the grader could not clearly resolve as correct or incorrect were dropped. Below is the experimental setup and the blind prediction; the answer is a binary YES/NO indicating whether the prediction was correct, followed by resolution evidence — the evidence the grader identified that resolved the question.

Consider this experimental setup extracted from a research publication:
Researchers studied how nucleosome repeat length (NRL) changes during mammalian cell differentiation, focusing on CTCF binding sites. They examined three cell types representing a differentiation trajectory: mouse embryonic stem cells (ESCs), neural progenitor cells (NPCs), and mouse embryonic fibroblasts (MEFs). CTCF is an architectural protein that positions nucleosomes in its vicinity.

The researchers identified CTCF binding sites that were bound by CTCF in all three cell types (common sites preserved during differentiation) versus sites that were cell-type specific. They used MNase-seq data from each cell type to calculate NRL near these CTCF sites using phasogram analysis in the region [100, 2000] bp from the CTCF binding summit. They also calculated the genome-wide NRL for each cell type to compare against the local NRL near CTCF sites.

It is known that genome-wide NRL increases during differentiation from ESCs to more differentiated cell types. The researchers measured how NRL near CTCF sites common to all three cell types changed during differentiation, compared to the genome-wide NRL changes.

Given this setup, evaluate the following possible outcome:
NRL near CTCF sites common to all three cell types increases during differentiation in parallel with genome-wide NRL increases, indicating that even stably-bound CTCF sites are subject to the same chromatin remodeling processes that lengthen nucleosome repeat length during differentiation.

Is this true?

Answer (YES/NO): NO